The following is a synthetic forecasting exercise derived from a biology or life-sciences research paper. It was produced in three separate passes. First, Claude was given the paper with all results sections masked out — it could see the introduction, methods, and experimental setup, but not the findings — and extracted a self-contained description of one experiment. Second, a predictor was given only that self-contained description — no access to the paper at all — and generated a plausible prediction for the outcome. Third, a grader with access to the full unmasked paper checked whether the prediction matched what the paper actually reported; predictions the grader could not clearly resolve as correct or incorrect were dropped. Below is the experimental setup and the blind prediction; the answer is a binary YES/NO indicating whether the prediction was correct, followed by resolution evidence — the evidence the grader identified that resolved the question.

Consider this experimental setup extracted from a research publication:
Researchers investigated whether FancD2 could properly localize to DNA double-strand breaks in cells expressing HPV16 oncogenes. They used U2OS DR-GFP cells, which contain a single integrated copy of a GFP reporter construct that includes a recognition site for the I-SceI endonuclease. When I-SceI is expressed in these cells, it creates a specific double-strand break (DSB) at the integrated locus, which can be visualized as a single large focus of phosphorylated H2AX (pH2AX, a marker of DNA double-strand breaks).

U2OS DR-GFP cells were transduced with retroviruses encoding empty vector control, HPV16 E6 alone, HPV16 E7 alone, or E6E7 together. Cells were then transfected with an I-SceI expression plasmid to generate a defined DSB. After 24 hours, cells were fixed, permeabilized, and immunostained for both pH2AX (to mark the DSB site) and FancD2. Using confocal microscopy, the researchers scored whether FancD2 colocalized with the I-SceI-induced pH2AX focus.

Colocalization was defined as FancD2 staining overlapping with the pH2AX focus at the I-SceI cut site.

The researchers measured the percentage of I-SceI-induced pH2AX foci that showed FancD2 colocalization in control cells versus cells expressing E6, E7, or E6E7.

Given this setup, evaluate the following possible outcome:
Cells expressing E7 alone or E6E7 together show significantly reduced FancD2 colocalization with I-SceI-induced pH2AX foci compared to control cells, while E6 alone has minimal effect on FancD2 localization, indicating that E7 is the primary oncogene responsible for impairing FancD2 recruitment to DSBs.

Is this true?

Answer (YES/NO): NO